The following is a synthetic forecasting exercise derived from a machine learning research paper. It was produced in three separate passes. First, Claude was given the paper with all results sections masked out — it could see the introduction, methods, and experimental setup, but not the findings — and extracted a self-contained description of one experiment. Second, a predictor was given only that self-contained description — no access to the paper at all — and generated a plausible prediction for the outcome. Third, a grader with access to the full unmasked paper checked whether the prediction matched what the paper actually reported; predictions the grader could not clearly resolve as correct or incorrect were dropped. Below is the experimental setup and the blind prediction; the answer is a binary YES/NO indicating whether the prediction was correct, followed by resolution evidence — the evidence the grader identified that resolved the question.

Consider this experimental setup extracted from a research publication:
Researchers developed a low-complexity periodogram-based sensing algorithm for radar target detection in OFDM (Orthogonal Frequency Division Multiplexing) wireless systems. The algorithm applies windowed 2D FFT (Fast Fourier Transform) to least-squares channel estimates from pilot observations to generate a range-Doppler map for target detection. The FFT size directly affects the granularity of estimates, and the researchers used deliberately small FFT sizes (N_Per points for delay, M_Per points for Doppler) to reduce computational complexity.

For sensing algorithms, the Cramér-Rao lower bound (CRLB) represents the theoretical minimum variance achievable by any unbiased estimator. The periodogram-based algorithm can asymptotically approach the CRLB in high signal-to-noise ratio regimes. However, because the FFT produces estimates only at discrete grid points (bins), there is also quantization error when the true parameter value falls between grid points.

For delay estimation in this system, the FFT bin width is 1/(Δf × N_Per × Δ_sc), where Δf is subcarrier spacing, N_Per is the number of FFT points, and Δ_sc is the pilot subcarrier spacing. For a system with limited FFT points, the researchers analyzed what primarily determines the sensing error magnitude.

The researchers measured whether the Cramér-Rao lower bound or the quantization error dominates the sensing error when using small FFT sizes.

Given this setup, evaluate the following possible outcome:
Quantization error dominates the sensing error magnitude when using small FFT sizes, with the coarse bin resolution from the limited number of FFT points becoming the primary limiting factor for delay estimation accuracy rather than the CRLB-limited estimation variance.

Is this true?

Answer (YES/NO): YES